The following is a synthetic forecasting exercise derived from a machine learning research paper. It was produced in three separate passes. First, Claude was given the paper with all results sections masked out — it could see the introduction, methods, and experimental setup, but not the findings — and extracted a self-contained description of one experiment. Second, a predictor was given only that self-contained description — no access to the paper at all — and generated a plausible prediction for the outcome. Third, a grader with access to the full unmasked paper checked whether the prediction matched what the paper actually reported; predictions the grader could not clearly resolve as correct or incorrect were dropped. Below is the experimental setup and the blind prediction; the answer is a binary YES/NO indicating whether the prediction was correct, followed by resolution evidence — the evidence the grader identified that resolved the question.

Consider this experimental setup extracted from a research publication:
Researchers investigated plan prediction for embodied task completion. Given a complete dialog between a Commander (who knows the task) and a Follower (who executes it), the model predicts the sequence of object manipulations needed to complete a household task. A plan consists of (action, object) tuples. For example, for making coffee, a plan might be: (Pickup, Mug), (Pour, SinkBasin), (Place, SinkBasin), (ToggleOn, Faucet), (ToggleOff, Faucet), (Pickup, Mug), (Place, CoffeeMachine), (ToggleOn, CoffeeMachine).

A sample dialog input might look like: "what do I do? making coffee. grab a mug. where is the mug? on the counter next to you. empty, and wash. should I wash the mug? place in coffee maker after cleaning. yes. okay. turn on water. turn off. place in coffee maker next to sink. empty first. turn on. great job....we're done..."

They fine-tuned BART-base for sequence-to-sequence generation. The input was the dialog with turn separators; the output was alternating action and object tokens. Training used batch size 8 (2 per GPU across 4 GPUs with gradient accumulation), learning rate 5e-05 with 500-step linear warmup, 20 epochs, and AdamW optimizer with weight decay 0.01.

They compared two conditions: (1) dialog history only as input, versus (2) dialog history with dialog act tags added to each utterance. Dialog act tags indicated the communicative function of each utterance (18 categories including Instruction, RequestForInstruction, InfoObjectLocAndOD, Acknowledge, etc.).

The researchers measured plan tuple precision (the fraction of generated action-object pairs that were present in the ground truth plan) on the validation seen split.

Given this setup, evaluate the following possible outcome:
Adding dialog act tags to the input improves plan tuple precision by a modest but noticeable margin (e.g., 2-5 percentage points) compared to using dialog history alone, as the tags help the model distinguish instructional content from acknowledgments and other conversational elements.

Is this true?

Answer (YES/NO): YES